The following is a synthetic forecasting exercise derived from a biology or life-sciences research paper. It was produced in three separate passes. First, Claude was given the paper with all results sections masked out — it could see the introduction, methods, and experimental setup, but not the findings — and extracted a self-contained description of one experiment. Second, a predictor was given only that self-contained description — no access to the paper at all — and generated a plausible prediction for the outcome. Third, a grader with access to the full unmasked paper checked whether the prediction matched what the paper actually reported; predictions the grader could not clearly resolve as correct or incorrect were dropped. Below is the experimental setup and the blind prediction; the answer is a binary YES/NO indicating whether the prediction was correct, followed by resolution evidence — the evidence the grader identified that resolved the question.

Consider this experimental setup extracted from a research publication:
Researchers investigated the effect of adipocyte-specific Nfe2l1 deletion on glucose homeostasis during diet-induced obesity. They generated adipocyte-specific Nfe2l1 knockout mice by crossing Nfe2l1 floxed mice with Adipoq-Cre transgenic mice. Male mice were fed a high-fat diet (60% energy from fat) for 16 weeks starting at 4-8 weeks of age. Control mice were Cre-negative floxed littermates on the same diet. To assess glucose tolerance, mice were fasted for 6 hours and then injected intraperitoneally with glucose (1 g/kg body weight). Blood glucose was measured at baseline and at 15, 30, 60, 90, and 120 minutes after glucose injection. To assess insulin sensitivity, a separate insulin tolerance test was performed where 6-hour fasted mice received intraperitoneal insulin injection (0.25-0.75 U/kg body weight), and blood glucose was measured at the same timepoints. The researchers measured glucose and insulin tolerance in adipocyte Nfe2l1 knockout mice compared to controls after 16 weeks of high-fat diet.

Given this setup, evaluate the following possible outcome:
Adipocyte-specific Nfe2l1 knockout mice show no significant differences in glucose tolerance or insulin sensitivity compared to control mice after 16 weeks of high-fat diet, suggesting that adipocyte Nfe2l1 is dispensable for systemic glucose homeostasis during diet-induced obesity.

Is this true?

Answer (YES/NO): NO